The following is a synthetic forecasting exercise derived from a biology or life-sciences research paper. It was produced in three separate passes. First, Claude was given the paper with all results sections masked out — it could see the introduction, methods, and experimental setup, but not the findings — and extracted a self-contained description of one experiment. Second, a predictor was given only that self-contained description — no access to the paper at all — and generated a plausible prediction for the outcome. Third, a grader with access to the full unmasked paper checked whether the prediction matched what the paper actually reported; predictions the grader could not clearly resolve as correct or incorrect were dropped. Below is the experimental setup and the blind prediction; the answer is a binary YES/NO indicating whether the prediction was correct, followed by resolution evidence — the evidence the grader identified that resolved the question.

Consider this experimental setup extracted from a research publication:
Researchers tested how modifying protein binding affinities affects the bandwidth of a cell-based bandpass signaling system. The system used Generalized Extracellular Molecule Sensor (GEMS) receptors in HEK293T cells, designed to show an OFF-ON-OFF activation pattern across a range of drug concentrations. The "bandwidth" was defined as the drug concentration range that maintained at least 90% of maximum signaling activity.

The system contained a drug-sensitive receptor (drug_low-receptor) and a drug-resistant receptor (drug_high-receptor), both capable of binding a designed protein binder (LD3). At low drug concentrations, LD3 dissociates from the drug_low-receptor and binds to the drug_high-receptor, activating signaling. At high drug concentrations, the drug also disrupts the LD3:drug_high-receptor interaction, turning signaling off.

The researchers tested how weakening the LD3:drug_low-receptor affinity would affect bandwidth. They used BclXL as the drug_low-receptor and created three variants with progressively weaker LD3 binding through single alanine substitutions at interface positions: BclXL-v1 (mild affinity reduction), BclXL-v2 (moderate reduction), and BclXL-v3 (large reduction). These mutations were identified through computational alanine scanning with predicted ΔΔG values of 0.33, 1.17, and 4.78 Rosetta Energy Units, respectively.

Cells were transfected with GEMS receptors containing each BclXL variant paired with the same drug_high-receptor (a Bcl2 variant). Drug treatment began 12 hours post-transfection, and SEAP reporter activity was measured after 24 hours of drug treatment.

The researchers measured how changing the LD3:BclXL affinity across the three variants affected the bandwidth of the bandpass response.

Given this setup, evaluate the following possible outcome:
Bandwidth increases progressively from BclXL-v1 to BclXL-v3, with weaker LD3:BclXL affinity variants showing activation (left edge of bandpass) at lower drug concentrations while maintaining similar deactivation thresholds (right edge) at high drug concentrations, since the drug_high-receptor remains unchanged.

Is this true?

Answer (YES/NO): NO